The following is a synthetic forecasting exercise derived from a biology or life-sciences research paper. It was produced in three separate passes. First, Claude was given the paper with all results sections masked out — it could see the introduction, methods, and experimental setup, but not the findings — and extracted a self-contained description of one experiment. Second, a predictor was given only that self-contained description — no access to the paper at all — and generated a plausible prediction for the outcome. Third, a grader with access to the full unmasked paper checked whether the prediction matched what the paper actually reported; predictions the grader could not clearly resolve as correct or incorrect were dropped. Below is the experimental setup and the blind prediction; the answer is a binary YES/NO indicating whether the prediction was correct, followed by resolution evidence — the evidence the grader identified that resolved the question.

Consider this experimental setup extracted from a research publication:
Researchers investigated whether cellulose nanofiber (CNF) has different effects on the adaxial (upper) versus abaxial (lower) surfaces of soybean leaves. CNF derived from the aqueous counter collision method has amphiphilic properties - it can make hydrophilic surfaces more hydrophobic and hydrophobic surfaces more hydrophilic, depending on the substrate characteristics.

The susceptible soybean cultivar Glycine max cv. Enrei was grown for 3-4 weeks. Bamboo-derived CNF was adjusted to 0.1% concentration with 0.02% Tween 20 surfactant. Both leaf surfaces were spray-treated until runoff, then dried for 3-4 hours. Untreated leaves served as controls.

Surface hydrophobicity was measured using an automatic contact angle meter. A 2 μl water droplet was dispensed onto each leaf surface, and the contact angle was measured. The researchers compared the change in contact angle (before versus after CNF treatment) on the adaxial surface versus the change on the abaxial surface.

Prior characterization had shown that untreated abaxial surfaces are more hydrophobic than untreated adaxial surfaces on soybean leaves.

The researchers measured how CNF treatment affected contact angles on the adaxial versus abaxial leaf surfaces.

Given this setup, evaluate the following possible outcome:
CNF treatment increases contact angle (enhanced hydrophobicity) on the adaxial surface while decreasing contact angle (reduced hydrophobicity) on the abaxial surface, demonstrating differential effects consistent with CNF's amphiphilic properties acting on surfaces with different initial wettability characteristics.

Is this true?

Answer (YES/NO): NO